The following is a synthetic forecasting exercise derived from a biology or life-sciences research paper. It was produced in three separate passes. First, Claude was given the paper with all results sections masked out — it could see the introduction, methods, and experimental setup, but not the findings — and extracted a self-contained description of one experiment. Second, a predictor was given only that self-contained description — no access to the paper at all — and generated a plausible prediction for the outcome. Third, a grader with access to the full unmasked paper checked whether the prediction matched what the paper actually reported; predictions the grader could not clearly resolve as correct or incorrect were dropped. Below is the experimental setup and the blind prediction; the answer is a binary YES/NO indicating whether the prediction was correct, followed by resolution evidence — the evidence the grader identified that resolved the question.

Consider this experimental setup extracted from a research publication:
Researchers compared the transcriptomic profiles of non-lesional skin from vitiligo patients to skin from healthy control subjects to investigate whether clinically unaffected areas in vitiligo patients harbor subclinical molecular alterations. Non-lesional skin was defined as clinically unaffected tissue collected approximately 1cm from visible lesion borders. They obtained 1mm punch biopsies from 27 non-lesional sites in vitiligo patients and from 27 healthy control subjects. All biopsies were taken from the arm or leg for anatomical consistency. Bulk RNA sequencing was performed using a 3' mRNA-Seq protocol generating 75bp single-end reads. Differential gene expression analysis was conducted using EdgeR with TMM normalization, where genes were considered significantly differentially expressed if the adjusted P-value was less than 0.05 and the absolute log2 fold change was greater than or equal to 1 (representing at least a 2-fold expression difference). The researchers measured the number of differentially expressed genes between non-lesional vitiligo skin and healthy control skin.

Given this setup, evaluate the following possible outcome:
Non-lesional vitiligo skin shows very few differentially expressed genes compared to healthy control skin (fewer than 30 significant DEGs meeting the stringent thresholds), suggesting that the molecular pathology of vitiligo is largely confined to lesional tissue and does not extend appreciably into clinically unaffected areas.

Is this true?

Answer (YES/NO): NO